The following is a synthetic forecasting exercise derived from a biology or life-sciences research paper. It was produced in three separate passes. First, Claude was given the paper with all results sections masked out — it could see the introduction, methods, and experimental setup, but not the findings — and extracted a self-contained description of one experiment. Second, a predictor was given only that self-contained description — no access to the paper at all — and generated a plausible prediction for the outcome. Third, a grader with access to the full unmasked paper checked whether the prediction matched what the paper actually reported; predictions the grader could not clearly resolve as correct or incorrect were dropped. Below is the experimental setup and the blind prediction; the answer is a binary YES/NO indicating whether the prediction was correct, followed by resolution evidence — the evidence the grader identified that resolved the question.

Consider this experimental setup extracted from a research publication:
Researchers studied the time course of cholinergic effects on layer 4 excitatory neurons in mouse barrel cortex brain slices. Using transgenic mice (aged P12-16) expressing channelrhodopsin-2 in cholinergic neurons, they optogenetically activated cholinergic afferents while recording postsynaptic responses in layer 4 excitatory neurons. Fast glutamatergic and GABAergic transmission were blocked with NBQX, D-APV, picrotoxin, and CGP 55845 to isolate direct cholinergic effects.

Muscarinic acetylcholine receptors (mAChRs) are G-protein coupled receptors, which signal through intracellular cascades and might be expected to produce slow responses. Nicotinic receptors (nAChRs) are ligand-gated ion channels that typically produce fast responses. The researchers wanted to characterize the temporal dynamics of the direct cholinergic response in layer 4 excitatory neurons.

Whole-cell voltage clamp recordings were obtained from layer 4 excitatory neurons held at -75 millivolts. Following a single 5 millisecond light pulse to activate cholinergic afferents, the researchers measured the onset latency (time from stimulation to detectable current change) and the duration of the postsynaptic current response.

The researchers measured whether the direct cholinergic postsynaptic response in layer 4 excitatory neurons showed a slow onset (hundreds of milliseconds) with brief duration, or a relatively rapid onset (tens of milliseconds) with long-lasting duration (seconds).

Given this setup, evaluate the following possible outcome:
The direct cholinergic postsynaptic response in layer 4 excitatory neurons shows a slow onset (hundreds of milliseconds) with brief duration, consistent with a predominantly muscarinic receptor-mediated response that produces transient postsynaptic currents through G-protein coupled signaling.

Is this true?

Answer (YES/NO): NO